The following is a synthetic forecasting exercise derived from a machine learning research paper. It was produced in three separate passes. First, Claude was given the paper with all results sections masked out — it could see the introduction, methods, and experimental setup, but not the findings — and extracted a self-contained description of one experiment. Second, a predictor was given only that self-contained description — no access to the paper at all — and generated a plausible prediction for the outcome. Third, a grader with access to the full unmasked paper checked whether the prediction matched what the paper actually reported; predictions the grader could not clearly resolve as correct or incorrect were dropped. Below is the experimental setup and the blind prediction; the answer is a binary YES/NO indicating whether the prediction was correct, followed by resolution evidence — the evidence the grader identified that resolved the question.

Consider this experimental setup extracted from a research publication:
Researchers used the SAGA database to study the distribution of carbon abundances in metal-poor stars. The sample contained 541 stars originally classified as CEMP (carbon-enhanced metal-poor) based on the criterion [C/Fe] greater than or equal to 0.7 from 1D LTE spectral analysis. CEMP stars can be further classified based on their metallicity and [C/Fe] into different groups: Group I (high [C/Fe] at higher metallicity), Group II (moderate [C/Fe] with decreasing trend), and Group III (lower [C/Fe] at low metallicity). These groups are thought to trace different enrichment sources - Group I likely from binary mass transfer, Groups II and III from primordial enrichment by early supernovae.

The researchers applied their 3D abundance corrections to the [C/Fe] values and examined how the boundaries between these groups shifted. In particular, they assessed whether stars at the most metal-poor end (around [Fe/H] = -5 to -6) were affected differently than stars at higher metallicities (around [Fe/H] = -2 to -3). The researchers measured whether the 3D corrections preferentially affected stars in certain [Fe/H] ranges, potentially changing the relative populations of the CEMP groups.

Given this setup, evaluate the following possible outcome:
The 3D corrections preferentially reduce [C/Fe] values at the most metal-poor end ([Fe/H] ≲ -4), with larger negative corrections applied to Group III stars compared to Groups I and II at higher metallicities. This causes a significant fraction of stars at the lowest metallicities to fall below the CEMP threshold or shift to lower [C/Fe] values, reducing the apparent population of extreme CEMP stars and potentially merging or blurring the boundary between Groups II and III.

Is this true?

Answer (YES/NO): NO